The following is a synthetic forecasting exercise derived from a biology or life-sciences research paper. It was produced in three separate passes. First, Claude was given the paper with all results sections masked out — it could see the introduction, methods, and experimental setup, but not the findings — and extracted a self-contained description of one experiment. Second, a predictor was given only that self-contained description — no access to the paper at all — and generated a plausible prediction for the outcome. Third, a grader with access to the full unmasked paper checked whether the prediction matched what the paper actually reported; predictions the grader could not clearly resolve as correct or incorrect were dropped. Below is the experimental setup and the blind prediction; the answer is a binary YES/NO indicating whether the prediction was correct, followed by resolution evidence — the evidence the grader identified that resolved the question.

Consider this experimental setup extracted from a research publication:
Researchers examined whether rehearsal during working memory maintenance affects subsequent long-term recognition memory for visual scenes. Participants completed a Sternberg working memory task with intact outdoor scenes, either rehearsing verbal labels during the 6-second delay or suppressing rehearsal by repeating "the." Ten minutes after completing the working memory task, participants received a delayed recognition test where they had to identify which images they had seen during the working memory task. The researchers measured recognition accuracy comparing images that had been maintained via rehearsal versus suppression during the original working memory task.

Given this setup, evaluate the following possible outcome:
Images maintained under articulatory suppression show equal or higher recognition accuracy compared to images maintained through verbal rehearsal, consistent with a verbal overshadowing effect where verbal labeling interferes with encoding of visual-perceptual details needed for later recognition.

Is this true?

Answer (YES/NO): NO